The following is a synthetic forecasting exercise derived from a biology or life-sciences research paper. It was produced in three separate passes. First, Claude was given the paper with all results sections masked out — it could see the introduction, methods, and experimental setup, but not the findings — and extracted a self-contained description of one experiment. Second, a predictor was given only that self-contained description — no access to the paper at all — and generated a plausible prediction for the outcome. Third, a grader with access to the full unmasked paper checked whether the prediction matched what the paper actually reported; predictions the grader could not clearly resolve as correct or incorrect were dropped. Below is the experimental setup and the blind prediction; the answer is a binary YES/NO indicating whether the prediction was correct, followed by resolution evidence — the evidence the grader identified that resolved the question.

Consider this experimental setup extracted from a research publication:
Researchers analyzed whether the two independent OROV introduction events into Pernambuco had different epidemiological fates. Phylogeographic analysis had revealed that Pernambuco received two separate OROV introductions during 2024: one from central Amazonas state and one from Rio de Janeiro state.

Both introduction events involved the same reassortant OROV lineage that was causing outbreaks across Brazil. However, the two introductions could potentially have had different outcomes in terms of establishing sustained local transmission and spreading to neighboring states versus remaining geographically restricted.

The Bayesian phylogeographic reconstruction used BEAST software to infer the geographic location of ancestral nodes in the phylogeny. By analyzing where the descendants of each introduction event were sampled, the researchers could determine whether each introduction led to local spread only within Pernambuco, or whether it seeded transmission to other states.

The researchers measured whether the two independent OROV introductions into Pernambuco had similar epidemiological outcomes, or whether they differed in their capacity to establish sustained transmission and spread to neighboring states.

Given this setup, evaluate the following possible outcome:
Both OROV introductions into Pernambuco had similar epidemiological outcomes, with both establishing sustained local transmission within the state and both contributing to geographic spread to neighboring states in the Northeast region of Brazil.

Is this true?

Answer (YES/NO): NO